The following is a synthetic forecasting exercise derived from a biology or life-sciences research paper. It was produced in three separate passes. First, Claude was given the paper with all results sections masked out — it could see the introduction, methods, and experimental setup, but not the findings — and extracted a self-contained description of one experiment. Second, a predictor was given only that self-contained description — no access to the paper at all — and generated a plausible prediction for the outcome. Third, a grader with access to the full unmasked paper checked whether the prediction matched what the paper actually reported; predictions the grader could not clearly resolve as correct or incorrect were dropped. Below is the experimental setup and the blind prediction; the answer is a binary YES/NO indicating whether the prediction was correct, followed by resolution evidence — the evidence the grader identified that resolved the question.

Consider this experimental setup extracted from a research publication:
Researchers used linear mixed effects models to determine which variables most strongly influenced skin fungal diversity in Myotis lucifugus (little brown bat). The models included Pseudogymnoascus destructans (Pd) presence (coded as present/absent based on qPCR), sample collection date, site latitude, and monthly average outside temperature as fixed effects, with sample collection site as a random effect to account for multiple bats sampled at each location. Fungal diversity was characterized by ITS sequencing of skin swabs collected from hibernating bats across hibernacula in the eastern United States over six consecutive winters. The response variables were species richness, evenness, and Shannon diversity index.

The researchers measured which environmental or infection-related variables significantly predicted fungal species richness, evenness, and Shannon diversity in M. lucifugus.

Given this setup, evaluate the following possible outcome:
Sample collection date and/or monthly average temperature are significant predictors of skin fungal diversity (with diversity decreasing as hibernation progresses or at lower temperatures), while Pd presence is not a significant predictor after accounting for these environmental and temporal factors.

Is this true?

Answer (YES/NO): YES